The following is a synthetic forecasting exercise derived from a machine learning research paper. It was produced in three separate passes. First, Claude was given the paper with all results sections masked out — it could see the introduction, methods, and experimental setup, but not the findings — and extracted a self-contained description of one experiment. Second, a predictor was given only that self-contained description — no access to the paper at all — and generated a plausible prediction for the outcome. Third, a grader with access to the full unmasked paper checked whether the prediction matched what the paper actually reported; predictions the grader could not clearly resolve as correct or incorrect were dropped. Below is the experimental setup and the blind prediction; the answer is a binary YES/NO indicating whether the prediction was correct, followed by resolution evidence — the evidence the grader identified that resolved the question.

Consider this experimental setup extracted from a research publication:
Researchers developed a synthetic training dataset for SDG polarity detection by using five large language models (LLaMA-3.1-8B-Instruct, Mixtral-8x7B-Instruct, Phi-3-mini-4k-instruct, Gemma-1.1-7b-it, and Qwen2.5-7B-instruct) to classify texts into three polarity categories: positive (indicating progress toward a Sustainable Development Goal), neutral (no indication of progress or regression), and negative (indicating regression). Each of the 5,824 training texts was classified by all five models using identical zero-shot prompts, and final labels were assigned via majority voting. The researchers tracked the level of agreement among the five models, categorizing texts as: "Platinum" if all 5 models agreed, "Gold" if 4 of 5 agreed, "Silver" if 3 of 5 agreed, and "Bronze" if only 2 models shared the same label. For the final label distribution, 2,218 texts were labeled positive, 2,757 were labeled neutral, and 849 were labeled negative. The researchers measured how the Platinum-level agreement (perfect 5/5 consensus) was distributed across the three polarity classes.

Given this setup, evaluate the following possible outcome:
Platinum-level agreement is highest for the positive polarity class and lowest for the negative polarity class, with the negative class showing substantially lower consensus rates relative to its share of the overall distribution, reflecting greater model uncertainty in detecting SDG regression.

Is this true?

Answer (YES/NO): YES